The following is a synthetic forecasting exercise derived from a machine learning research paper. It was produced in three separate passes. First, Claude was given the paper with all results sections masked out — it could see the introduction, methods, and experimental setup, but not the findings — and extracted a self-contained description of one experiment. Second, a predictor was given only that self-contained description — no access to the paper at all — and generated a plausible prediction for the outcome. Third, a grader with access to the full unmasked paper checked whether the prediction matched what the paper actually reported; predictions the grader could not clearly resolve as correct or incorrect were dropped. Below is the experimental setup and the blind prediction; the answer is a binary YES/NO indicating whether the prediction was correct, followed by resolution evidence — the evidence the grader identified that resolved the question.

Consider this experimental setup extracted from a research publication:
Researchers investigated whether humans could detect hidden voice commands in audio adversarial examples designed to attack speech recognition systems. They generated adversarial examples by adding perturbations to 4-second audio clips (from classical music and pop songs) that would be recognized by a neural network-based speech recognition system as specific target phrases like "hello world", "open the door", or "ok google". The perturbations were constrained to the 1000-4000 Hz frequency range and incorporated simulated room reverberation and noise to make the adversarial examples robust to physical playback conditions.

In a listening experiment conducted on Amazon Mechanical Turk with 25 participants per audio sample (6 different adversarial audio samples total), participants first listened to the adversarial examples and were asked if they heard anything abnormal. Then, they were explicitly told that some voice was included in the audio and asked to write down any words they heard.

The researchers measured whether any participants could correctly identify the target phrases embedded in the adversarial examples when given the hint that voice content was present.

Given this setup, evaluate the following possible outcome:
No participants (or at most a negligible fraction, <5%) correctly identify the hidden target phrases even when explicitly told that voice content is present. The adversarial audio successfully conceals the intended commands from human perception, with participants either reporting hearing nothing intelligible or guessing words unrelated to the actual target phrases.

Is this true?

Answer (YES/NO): YES